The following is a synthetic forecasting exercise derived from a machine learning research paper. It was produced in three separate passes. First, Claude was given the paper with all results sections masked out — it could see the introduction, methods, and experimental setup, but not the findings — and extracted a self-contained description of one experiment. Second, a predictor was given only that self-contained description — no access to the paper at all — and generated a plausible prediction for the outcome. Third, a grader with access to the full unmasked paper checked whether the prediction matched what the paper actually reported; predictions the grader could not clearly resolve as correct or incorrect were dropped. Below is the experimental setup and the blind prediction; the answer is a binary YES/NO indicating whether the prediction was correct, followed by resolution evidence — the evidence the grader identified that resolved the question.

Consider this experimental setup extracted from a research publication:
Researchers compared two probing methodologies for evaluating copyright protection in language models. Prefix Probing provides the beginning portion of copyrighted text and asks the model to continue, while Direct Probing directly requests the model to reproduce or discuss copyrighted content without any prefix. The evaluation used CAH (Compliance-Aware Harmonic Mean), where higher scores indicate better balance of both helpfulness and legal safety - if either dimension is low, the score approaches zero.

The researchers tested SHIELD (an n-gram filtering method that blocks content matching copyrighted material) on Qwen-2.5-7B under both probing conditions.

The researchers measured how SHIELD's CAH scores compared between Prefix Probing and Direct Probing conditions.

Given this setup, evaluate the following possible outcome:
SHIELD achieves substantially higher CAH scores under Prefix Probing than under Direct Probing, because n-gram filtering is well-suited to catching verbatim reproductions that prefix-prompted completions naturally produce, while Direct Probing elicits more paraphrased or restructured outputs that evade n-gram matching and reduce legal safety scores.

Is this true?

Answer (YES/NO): NO